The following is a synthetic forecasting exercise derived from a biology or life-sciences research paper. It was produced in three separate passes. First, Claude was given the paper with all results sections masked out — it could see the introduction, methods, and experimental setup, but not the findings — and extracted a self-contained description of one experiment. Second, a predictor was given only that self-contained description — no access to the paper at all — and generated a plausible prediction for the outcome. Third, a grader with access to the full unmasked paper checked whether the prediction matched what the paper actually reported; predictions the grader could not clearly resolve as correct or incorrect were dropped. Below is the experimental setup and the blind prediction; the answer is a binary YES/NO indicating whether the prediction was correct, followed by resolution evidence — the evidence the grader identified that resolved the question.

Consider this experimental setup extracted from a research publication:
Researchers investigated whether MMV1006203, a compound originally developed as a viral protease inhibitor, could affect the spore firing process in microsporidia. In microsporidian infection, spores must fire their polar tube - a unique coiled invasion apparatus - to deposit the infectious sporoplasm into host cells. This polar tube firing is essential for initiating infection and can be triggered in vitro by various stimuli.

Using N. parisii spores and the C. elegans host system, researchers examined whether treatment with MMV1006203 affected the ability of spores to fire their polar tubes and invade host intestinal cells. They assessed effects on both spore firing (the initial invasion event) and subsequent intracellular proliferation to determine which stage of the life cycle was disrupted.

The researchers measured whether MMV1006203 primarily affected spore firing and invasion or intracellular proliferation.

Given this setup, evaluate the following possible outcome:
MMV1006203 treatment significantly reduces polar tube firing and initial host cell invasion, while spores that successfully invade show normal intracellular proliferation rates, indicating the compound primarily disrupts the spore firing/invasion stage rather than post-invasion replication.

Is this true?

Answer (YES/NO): YES